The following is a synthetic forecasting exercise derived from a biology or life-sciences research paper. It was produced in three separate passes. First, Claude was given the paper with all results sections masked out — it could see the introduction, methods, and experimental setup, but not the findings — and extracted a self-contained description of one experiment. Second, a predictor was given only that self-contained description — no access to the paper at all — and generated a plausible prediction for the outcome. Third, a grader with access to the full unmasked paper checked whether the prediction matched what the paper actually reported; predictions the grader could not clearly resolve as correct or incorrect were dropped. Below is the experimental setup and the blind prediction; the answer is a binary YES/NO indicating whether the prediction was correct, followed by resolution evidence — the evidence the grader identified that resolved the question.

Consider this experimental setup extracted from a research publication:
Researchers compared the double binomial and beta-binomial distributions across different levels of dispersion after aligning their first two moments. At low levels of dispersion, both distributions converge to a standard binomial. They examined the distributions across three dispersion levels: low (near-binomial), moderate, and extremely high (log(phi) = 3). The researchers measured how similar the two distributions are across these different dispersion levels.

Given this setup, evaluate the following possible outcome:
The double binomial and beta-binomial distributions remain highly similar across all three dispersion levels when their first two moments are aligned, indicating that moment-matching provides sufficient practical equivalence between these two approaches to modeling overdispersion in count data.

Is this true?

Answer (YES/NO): NO